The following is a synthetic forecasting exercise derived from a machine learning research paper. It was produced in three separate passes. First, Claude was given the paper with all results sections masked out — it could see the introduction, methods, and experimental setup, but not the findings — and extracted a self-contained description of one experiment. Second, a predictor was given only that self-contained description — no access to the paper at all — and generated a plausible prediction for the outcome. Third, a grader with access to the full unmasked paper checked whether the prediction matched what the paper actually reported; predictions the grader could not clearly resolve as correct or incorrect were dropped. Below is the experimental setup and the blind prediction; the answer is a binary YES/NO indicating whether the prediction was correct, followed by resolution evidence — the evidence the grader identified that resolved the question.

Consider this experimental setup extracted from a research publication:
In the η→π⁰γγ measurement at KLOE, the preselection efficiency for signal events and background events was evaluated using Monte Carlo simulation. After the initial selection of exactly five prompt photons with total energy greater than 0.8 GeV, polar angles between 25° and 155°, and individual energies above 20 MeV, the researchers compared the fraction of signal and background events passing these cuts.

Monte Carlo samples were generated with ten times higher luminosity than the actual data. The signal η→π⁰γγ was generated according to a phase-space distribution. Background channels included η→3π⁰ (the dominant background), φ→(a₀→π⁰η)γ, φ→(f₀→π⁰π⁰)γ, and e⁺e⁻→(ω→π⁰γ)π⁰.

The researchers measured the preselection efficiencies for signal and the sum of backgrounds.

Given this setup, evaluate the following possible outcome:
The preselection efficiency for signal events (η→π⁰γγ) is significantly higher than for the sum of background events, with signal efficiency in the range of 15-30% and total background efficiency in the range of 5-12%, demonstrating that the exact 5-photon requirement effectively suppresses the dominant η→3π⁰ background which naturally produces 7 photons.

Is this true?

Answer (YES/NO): NO